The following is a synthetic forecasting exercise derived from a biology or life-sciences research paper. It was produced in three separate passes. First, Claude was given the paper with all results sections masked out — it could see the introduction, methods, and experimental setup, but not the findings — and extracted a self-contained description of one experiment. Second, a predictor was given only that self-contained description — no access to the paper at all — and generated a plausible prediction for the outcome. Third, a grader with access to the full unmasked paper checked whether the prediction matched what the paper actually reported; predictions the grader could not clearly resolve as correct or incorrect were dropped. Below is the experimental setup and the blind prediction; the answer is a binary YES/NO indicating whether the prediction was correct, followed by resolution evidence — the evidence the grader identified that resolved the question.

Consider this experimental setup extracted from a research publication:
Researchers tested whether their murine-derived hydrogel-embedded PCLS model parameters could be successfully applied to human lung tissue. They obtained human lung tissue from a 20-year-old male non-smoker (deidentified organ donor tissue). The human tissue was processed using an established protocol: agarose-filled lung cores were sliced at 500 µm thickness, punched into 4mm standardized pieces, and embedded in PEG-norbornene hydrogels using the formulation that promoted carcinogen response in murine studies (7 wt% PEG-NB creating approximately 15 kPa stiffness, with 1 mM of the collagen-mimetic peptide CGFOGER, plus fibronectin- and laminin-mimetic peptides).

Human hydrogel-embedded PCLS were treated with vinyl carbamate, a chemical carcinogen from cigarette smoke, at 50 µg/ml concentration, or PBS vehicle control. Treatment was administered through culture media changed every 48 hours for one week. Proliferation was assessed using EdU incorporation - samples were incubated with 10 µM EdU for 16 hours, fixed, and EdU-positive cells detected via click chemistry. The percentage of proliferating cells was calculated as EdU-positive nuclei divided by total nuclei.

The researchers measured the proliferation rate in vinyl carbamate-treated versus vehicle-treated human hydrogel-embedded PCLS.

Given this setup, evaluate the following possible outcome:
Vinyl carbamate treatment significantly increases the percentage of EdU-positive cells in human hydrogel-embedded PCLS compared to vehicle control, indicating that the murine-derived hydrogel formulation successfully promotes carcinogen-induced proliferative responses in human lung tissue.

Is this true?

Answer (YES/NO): YES